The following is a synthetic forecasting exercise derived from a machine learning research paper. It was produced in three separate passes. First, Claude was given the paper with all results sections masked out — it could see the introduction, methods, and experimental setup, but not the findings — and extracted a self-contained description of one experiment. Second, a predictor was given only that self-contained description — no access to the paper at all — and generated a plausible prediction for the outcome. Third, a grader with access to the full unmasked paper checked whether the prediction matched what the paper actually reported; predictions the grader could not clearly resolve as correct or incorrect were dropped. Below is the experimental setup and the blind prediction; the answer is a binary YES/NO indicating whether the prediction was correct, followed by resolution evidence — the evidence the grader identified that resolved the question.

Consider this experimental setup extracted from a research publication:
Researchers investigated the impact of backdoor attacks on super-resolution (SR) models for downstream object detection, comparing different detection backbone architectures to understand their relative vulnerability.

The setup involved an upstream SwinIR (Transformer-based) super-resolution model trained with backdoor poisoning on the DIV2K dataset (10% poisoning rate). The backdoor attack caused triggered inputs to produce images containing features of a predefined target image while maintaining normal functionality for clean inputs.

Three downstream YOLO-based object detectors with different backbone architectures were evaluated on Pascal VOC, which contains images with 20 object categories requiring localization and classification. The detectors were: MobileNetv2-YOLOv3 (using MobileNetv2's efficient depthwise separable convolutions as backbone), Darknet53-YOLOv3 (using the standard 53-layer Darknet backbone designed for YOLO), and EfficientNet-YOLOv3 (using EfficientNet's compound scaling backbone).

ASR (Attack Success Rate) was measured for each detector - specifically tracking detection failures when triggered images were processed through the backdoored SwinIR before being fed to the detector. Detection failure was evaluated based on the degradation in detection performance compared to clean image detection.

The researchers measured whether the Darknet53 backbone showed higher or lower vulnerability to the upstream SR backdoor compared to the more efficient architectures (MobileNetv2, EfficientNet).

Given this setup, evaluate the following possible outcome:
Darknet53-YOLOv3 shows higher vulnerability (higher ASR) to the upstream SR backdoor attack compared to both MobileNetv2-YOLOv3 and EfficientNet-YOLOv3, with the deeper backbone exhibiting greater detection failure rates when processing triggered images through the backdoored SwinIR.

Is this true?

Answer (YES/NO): YES